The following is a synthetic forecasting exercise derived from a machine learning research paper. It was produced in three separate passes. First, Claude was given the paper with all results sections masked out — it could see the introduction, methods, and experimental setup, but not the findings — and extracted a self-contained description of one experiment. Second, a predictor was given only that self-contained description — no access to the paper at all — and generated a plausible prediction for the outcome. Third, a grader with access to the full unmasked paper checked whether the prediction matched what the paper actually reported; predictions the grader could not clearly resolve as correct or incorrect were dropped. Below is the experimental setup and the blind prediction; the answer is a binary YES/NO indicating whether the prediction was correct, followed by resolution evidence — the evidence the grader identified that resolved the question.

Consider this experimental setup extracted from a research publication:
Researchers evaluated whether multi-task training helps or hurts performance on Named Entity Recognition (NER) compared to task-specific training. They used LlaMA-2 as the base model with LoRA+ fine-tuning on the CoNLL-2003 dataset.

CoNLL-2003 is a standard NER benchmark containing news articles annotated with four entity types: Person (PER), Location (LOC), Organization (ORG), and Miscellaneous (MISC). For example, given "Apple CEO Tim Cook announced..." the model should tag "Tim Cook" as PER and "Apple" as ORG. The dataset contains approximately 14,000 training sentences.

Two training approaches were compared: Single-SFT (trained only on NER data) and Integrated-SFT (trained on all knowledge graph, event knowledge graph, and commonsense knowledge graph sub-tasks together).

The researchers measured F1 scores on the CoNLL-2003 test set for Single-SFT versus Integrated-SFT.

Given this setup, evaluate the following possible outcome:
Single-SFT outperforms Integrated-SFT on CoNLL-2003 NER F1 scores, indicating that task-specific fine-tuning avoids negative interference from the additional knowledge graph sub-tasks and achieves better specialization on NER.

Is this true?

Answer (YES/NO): NO